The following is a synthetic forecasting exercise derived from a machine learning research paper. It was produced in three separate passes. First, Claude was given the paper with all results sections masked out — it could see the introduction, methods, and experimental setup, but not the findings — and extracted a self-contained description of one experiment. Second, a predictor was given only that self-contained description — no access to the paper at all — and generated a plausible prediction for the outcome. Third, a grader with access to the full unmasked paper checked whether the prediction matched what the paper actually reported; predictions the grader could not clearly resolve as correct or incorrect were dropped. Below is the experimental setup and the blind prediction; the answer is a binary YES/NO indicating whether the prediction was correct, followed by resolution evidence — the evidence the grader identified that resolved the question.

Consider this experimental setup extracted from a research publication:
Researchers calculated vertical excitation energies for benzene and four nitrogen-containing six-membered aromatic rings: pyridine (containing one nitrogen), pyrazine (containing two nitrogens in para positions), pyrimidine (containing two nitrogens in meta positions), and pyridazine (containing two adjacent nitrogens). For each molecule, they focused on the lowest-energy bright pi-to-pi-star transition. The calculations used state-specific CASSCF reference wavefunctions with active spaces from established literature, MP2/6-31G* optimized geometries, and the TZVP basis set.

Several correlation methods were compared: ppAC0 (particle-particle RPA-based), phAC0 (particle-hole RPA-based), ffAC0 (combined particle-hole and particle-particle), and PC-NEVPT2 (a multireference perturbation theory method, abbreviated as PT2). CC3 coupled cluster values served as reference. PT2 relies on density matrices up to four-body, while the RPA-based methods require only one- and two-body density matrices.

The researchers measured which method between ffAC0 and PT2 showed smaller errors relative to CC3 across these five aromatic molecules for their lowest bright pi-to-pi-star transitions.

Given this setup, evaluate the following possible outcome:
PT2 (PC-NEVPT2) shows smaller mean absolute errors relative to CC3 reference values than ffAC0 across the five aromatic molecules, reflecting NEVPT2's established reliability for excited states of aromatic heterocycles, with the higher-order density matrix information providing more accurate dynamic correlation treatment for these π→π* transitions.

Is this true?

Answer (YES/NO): YES